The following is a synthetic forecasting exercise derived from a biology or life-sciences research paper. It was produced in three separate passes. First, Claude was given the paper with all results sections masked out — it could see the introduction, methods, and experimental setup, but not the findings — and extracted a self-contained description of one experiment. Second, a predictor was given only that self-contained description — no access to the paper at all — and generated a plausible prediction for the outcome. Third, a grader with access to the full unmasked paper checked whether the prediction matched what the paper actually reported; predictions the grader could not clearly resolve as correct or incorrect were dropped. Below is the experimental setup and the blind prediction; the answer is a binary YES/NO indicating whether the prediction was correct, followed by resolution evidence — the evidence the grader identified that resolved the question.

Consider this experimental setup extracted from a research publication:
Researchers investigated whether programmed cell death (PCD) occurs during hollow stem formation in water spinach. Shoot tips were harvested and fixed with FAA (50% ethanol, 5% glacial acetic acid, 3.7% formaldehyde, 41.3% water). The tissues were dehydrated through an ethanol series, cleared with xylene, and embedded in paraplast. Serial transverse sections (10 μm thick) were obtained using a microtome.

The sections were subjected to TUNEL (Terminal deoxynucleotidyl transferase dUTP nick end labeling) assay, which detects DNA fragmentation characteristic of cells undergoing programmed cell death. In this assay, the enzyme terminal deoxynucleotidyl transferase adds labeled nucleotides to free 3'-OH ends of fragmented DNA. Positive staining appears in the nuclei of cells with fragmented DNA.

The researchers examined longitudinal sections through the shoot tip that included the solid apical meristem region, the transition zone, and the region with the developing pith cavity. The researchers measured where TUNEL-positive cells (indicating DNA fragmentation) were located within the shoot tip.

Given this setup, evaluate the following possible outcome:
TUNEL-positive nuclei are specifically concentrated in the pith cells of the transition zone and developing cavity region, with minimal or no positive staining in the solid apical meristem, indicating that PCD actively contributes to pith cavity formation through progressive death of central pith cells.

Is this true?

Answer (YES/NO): YES